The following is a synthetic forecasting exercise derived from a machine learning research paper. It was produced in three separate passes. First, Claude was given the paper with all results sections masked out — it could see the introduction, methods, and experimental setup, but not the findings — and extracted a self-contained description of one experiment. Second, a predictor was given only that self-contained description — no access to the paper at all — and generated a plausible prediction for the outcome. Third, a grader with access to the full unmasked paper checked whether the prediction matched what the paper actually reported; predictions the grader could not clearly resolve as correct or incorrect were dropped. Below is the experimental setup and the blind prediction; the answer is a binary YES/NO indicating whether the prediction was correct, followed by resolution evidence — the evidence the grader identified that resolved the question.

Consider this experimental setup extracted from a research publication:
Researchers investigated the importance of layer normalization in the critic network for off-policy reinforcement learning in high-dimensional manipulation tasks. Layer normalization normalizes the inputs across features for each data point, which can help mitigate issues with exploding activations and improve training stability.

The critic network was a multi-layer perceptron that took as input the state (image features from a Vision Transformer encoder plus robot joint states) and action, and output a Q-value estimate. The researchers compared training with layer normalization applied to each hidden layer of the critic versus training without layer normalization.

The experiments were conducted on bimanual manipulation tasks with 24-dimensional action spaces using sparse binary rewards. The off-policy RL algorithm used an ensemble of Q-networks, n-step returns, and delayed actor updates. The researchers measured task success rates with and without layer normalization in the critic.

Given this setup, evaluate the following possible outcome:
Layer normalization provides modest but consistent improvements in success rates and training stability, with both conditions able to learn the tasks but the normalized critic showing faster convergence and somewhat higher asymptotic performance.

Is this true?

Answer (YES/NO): NO